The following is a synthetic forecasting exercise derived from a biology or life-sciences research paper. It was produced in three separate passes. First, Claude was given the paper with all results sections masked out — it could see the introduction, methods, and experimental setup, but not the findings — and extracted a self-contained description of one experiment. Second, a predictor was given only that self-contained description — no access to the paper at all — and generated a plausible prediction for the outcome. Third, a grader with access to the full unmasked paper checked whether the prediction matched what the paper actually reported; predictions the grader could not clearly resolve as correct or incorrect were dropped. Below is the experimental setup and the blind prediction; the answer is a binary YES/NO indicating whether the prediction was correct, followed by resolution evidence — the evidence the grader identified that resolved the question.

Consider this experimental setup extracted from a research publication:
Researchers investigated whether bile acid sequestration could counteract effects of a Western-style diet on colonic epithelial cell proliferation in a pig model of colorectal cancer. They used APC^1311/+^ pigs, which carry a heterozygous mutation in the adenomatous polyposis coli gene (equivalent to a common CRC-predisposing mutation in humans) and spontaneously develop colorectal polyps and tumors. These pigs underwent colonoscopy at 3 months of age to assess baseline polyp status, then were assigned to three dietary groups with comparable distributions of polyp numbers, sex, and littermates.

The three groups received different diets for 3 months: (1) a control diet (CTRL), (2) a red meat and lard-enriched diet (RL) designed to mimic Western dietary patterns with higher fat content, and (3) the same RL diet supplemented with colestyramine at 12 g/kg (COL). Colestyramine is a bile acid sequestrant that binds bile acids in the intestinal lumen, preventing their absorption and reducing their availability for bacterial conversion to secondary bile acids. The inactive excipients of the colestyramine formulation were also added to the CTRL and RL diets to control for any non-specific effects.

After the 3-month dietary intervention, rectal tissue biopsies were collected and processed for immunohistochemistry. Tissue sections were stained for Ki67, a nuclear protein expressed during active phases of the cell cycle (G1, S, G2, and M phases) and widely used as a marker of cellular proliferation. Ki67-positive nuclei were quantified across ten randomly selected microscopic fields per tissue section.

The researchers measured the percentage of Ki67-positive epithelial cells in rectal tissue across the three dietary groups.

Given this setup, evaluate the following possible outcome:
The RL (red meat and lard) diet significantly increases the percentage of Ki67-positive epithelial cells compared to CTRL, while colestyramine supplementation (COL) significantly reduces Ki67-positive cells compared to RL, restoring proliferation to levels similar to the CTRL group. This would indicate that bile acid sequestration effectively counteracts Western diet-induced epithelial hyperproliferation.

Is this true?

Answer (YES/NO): YES